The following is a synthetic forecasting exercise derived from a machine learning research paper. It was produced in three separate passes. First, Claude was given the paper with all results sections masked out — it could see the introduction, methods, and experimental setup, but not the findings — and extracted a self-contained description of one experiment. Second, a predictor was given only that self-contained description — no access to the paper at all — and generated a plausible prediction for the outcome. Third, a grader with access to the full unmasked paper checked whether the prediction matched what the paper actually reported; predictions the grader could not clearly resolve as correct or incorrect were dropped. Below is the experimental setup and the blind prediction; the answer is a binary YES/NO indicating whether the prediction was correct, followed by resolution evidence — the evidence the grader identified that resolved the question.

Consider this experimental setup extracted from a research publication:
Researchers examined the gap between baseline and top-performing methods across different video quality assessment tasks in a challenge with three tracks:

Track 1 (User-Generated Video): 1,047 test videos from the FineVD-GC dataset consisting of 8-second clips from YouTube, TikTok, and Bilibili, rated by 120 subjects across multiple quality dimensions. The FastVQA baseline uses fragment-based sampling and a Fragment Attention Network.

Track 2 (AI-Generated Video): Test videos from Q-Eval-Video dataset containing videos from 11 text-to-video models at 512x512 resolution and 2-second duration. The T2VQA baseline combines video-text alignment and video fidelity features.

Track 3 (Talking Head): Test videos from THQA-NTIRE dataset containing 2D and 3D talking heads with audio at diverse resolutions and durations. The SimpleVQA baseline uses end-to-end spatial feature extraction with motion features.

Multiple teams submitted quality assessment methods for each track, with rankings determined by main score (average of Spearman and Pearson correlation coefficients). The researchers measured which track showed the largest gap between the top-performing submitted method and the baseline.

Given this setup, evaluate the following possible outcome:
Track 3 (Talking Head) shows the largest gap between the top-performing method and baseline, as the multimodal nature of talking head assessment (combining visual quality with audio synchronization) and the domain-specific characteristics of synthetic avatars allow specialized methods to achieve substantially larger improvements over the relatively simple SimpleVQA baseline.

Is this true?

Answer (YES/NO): NO